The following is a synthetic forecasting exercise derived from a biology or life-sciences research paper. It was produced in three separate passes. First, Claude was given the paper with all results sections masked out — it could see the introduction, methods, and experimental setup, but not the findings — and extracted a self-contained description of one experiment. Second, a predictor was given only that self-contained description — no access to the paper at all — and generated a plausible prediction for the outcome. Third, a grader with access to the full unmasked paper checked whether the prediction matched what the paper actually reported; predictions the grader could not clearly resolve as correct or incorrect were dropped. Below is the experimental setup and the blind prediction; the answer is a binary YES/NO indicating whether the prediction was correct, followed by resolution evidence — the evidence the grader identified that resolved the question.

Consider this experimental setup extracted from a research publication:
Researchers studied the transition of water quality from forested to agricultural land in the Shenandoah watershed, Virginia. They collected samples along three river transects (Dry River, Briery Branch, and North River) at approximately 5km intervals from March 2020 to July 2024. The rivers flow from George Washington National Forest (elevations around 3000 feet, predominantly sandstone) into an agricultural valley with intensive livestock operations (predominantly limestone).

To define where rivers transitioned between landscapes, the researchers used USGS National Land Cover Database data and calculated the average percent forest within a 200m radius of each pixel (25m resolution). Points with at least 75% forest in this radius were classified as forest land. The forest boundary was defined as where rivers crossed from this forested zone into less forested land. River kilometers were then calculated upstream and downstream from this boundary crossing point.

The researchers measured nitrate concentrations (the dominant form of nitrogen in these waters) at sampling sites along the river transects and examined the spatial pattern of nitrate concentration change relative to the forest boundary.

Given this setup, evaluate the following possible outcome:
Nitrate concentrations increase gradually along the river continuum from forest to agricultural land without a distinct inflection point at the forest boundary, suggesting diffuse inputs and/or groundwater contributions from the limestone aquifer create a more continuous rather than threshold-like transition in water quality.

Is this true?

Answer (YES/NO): NO